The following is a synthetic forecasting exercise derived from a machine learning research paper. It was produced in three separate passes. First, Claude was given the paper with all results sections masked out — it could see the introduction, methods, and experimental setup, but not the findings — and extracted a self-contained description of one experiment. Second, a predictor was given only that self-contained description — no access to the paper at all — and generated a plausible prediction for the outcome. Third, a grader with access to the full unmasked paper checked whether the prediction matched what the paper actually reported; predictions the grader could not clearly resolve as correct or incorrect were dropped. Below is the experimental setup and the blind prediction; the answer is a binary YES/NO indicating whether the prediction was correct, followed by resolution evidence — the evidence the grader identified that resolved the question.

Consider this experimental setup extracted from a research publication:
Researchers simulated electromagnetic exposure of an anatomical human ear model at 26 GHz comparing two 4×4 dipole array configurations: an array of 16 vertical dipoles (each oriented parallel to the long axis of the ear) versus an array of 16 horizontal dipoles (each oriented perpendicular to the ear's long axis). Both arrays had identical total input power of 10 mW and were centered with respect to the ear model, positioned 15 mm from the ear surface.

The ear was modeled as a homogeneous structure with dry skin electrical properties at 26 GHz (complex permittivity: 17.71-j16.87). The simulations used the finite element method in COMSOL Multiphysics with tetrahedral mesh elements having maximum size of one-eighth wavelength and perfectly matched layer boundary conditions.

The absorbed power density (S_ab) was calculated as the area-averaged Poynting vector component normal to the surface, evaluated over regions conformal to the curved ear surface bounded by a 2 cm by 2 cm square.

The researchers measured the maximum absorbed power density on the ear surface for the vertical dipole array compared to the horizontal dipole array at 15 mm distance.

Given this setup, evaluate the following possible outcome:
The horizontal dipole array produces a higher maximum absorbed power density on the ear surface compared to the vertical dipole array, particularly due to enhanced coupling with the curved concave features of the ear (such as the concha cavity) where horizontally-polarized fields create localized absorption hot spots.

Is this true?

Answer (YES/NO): NO